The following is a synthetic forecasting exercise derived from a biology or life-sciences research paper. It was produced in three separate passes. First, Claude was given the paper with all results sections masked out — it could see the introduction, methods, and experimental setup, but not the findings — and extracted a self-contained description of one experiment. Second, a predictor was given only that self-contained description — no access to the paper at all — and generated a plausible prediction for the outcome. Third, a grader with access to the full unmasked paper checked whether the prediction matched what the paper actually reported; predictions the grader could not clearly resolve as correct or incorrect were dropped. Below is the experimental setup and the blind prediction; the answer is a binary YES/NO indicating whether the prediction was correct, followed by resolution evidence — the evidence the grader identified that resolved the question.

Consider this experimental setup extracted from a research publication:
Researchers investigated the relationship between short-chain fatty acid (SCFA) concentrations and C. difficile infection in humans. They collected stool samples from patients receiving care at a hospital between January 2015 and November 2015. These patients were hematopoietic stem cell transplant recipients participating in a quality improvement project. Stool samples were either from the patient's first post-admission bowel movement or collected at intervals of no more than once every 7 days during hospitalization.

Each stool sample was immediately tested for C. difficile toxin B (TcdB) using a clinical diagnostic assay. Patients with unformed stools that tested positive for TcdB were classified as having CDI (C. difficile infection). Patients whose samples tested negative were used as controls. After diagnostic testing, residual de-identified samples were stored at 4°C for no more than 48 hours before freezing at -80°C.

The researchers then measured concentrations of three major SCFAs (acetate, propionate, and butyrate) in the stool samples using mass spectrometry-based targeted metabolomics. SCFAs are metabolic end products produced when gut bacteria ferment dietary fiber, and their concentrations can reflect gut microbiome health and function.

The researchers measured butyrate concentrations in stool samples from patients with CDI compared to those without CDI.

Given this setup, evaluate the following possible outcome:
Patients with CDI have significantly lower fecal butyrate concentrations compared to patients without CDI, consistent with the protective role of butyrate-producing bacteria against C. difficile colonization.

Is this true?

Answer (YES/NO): YES